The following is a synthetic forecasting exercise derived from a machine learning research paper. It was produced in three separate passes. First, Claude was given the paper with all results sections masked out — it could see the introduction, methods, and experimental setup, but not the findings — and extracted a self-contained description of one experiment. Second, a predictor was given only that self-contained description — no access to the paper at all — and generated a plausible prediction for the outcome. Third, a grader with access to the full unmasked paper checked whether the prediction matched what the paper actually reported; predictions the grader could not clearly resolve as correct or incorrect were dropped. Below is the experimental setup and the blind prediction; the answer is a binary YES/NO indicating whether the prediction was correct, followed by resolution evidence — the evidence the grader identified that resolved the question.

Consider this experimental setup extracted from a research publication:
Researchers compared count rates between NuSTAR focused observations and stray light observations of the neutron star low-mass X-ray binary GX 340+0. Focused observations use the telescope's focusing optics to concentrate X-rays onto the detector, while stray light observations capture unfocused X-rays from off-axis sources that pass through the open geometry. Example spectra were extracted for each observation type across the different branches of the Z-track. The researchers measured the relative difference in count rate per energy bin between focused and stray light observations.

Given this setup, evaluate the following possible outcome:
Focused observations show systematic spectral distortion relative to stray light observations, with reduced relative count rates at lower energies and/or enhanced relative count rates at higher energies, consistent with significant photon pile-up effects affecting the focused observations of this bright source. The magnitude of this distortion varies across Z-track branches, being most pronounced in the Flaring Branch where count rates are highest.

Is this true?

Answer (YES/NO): NO